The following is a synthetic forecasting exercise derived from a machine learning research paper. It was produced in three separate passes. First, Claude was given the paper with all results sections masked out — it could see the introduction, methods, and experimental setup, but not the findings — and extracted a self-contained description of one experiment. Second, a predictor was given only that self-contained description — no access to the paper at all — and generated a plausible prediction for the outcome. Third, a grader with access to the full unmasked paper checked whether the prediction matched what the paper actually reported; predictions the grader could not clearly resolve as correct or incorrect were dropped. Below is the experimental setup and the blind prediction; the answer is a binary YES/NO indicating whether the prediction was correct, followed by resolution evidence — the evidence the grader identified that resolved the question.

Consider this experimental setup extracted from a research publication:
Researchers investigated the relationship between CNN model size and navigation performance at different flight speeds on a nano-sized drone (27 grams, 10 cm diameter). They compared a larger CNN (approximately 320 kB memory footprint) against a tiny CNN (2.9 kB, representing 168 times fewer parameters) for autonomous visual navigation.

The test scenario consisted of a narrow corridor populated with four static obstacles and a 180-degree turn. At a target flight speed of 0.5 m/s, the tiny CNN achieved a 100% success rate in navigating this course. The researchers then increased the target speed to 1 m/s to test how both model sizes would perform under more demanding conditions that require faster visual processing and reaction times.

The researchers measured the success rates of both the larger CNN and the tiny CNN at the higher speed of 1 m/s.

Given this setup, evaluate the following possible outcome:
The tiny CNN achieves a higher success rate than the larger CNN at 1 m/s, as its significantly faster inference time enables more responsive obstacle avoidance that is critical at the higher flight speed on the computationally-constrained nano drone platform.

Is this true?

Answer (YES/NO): NO